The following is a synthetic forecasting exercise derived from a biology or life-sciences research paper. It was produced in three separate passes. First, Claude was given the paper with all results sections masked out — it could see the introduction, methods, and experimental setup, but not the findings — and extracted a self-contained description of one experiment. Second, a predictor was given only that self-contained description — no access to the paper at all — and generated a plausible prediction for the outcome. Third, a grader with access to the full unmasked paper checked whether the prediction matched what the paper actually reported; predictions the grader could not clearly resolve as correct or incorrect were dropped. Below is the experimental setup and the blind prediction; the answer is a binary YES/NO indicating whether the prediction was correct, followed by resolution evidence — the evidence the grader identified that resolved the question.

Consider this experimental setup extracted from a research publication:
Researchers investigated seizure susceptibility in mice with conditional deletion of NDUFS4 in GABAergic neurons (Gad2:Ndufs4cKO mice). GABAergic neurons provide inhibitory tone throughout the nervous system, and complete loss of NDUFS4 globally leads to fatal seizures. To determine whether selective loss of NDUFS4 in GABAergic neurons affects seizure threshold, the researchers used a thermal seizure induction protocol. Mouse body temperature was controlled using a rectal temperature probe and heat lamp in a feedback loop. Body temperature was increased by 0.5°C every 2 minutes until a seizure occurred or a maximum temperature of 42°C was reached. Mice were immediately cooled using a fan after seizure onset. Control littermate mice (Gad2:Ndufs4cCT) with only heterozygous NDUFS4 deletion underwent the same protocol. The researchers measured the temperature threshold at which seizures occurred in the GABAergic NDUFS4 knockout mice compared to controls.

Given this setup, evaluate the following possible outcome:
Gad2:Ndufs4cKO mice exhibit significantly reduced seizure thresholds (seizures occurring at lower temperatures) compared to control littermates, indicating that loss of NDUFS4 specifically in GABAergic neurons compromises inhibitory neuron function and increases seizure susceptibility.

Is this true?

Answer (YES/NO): YES